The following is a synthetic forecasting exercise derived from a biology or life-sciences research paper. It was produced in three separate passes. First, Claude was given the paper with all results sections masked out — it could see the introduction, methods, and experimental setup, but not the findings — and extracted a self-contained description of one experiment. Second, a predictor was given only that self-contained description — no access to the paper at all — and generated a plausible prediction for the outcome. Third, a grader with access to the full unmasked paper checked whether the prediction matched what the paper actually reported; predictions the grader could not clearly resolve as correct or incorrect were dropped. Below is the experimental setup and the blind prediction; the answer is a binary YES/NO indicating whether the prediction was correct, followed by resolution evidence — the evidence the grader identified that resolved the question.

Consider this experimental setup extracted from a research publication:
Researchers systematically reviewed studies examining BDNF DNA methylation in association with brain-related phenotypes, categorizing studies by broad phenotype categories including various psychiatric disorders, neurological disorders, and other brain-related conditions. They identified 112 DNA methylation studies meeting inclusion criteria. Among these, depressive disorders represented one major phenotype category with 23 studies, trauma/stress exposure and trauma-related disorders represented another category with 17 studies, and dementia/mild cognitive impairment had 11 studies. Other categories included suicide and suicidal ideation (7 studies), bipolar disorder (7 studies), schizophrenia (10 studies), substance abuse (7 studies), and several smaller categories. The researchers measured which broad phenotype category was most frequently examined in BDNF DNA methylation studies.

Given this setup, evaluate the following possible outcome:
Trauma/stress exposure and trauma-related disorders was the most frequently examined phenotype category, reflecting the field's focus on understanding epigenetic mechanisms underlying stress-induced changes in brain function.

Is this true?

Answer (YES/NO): NO